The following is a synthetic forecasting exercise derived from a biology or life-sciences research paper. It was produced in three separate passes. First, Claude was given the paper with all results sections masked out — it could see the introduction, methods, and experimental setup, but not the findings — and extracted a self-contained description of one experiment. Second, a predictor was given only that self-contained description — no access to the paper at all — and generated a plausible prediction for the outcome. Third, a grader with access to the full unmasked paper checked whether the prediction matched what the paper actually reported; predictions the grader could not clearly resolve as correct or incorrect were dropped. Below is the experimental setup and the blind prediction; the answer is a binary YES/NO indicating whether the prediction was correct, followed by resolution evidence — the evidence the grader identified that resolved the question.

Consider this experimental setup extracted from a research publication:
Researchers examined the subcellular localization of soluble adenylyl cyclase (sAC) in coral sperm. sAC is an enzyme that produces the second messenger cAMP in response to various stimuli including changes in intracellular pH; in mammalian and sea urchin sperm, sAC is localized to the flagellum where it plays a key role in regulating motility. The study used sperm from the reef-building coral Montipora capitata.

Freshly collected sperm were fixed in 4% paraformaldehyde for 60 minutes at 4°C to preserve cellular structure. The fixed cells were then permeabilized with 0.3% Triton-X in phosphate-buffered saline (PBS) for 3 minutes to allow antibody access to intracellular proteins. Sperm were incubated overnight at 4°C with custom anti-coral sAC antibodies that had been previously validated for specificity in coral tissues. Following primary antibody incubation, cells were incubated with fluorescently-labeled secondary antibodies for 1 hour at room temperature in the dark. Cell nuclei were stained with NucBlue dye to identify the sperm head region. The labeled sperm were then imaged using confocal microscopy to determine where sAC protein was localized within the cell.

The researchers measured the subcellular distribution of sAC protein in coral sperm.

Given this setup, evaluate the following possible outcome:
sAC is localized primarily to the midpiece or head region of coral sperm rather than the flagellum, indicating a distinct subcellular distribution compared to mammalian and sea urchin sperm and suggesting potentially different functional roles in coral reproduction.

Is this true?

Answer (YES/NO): NO